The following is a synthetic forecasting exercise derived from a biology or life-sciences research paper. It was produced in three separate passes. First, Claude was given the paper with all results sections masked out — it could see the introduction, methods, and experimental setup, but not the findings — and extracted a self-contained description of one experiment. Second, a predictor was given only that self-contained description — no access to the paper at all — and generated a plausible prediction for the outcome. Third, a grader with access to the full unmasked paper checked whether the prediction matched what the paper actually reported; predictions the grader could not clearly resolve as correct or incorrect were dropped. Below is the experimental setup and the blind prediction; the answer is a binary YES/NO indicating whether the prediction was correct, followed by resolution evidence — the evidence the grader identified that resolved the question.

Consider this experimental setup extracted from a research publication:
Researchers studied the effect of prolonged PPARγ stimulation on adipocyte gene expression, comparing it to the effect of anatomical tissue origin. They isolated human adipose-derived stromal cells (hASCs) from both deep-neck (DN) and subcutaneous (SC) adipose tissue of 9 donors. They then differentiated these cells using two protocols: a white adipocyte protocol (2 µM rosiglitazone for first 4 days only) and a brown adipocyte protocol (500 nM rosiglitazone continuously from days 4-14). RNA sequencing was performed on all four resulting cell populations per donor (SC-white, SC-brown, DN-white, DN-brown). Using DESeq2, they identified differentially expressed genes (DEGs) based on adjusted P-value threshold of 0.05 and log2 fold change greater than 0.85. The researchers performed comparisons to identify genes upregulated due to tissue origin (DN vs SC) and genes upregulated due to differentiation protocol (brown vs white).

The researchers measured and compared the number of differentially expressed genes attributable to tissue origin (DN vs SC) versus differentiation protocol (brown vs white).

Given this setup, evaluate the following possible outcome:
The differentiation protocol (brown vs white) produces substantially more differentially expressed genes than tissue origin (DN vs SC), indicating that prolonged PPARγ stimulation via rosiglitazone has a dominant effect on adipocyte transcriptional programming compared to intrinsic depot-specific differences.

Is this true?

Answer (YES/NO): NO